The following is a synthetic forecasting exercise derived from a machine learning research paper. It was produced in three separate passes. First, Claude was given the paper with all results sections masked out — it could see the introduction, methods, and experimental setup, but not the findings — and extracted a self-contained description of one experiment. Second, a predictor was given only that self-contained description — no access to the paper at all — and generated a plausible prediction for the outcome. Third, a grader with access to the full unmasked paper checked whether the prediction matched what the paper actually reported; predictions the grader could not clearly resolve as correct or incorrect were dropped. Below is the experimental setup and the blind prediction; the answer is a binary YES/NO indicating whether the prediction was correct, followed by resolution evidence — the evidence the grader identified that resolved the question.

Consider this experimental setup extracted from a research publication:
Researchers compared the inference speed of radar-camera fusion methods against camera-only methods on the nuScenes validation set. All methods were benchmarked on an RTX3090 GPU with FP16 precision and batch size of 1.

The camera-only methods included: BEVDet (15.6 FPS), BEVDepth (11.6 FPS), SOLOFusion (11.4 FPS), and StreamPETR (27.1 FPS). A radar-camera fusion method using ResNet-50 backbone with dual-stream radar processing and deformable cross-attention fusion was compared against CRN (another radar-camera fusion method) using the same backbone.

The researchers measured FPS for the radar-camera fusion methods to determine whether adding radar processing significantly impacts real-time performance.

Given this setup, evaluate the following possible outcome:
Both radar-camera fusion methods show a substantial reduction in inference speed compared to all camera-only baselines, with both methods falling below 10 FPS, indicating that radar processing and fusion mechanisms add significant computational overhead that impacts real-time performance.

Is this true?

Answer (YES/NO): NO